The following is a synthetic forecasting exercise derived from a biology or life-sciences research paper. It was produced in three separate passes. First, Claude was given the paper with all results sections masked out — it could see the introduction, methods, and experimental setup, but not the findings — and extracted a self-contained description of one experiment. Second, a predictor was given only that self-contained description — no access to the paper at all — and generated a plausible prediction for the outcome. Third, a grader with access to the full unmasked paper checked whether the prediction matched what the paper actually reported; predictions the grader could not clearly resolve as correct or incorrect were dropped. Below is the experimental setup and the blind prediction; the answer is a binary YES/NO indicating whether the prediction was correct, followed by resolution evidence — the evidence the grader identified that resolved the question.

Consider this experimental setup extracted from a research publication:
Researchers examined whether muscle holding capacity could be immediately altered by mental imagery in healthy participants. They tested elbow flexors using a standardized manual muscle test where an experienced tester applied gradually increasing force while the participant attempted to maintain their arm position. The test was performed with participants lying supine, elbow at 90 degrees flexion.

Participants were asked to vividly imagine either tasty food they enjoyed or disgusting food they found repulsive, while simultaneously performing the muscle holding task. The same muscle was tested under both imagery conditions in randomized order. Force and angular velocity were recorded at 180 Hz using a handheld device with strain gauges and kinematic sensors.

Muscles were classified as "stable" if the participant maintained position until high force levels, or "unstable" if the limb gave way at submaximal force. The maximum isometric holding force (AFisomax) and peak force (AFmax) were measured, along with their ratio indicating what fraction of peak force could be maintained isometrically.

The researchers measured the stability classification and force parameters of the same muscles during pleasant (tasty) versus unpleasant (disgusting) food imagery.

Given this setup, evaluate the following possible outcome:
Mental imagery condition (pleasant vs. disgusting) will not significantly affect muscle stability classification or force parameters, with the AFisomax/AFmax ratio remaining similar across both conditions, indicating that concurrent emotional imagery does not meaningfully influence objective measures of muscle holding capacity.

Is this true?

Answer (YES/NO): NO